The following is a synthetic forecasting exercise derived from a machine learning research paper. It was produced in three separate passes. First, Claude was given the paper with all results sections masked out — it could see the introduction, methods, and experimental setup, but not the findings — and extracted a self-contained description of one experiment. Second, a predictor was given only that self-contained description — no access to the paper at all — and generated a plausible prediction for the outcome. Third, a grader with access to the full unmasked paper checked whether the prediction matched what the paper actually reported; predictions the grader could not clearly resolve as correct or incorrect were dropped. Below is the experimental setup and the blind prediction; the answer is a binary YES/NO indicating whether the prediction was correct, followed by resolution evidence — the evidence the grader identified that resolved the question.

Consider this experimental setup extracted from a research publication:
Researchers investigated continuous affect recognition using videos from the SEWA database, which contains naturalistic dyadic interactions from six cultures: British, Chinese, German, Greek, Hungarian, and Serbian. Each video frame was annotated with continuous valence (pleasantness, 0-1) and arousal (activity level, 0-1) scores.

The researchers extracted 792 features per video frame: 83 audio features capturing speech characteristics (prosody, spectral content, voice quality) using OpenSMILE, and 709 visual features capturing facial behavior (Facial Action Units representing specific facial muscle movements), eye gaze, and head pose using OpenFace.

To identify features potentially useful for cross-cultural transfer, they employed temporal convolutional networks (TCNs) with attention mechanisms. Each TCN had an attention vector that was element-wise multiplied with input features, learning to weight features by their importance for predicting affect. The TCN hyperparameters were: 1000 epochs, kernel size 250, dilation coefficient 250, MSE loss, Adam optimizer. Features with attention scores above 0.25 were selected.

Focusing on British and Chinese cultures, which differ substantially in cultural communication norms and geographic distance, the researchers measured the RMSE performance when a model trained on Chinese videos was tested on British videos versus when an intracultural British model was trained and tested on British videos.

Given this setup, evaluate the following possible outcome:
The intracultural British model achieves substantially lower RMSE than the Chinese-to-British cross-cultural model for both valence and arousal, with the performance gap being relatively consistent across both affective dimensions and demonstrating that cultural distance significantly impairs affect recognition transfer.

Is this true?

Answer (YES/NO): NO